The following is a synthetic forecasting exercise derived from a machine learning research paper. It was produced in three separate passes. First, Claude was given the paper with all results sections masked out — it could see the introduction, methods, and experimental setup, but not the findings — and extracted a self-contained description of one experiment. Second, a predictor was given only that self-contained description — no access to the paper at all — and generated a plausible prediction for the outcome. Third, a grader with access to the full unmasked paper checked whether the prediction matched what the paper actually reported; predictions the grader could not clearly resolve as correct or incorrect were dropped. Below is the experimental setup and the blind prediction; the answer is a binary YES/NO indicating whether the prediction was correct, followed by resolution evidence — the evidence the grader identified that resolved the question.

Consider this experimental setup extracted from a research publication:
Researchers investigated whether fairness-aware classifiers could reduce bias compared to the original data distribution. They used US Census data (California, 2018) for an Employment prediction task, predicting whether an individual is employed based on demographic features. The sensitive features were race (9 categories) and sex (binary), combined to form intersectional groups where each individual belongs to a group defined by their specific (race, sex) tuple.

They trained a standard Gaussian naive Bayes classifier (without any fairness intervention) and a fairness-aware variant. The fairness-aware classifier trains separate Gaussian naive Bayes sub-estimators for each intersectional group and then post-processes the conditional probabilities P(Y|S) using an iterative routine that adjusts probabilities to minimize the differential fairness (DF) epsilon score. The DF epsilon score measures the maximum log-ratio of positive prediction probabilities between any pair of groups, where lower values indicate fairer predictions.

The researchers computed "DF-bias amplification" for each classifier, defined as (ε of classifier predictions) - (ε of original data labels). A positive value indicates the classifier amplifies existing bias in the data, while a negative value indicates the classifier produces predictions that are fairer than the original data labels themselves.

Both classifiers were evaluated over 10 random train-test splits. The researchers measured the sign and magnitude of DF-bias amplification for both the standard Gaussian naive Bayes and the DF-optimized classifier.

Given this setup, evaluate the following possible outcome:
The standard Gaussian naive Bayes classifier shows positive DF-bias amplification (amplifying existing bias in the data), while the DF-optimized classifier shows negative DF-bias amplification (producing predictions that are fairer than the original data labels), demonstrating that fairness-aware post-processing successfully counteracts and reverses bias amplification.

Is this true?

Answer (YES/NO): YES